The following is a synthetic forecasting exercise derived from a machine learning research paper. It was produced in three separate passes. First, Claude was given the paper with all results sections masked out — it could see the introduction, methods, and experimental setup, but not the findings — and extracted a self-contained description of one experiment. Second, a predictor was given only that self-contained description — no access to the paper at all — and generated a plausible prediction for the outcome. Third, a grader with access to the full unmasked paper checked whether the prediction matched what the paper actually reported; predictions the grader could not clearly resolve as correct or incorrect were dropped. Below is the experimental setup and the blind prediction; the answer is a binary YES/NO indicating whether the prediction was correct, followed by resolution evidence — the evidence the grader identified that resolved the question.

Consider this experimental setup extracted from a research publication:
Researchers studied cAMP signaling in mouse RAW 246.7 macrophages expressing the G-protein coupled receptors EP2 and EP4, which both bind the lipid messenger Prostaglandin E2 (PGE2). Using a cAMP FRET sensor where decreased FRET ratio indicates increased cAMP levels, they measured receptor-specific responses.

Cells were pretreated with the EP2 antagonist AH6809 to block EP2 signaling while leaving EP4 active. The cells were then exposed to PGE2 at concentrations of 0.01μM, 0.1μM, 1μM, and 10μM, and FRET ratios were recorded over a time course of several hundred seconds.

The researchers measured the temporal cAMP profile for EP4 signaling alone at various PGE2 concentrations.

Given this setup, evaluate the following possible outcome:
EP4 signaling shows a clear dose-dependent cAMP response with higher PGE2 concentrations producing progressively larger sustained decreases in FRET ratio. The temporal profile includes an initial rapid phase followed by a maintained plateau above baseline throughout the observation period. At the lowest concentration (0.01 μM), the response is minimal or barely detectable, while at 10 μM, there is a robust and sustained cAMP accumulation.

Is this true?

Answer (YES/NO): NO